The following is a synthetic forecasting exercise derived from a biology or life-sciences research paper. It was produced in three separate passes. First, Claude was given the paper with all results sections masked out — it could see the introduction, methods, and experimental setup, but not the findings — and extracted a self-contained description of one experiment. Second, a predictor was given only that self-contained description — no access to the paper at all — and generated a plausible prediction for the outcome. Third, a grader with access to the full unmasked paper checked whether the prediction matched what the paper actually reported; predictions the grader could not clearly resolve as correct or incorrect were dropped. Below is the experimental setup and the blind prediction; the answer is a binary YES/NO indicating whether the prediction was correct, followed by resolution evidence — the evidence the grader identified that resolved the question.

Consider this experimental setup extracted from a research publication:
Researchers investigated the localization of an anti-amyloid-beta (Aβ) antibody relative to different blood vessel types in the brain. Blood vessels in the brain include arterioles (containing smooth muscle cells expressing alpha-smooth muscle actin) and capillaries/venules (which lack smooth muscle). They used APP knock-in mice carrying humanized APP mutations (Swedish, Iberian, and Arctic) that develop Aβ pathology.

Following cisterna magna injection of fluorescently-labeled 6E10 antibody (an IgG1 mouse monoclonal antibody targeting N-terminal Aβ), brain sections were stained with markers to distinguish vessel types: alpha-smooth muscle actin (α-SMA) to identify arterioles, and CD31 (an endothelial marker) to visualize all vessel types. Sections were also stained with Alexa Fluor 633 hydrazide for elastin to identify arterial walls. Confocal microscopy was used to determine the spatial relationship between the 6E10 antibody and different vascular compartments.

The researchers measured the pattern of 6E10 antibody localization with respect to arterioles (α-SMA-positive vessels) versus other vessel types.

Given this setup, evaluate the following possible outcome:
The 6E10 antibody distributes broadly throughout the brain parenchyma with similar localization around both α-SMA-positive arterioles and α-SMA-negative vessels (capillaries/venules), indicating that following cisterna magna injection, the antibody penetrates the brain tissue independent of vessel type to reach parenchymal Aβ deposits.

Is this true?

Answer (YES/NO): NO